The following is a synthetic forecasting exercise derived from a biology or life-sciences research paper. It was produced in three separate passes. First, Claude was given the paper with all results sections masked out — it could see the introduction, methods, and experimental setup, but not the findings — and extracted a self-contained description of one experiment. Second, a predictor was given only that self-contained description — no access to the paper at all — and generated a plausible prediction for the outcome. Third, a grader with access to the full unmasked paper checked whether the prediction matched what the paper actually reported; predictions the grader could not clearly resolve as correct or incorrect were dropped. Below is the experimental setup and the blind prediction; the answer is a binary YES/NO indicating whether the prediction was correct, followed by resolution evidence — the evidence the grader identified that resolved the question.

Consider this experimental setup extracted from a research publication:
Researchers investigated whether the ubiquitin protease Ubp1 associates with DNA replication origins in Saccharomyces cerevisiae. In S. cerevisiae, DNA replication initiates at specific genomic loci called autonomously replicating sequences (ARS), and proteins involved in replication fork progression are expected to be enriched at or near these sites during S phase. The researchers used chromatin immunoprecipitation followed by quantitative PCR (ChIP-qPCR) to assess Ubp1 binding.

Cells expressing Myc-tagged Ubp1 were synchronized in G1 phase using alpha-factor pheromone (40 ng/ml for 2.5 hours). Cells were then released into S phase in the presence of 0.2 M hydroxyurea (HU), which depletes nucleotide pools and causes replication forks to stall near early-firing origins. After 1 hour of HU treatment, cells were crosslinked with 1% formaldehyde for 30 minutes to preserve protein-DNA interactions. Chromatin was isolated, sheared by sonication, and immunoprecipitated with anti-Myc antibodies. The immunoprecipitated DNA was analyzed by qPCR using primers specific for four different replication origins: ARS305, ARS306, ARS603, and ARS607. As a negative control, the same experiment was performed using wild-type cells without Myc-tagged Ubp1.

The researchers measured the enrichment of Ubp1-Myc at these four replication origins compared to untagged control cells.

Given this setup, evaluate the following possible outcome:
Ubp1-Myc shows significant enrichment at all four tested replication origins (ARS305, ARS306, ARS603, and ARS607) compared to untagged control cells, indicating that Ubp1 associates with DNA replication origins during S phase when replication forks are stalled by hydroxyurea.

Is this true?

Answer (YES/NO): YES